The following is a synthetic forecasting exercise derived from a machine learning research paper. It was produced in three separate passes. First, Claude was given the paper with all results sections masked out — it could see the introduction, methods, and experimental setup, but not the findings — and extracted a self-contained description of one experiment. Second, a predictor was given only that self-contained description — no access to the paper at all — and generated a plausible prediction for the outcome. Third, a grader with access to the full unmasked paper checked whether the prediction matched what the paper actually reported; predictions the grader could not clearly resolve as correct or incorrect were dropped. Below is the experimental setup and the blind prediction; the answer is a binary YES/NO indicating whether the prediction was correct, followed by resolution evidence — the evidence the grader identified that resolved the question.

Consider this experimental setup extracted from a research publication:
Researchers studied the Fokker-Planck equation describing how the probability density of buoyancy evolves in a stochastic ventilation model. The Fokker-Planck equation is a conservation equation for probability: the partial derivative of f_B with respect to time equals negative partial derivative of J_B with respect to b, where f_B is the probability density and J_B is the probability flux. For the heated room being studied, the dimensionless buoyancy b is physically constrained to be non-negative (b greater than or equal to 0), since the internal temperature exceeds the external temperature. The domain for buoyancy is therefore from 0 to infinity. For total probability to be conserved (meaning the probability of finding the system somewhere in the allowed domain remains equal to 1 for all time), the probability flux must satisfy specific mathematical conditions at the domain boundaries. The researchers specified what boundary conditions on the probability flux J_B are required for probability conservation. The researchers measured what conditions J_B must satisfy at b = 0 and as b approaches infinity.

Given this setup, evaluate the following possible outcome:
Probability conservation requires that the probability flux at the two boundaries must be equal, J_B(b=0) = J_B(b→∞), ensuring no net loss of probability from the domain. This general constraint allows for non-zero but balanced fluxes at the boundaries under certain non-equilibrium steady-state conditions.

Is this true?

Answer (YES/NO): NO